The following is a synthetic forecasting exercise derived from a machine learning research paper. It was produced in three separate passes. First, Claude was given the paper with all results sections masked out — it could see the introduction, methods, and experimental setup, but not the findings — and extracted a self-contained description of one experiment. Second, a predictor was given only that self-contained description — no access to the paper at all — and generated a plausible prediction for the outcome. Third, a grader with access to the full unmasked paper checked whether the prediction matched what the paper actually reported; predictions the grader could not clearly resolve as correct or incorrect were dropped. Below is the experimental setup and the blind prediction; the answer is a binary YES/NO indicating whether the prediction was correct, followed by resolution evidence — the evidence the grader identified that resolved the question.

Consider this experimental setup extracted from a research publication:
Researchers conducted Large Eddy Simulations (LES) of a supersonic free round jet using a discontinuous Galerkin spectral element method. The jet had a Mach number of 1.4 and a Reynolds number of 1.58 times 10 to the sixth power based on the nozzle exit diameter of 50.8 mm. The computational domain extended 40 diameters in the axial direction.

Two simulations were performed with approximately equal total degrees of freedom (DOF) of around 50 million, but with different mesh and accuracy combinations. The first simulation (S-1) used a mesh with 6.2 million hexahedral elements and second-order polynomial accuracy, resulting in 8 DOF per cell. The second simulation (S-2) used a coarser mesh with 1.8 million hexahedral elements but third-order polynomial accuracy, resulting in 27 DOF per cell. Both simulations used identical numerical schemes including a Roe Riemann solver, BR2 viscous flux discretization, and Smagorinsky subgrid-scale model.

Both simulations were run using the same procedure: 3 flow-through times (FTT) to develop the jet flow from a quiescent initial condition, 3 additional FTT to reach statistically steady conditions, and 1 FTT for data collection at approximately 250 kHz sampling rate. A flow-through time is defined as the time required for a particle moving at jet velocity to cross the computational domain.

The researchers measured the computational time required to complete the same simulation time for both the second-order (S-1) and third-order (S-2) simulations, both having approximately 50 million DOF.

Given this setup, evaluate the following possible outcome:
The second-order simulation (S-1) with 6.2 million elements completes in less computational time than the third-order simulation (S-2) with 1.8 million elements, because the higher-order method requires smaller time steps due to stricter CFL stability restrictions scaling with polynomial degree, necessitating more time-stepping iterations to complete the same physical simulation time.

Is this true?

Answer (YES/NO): YES